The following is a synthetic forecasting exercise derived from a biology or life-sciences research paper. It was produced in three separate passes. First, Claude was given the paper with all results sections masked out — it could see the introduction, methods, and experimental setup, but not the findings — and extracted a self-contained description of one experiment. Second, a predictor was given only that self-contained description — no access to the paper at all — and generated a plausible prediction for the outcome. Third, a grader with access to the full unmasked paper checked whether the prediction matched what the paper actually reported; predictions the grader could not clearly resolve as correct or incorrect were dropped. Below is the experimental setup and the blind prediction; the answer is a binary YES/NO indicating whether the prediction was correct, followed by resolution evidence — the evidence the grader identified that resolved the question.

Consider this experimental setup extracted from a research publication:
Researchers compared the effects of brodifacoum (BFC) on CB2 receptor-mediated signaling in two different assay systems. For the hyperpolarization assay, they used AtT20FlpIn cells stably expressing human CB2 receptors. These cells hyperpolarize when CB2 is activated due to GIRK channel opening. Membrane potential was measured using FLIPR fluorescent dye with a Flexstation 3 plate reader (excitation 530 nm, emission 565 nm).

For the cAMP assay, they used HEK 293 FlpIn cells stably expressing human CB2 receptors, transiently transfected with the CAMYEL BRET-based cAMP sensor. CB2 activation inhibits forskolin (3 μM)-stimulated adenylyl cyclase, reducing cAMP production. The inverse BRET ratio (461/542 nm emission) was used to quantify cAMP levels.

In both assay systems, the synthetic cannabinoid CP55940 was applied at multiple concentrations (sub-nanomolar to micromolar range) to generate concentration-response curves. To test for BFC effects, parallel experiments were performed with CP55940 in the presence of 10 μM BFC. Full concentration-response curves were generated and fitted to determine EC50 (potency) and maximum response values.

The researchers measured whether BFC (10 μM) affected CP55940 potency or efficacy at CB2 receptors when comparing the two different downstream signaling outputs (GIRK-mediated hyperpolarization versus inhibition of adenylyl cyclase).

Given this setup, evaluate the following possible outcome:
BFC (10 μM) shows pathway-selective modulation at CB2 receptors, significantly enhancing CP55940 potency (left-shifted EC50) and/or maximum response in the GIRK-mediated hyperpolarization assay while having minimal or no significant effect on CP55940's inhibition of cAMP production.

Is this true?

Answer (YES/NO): NO